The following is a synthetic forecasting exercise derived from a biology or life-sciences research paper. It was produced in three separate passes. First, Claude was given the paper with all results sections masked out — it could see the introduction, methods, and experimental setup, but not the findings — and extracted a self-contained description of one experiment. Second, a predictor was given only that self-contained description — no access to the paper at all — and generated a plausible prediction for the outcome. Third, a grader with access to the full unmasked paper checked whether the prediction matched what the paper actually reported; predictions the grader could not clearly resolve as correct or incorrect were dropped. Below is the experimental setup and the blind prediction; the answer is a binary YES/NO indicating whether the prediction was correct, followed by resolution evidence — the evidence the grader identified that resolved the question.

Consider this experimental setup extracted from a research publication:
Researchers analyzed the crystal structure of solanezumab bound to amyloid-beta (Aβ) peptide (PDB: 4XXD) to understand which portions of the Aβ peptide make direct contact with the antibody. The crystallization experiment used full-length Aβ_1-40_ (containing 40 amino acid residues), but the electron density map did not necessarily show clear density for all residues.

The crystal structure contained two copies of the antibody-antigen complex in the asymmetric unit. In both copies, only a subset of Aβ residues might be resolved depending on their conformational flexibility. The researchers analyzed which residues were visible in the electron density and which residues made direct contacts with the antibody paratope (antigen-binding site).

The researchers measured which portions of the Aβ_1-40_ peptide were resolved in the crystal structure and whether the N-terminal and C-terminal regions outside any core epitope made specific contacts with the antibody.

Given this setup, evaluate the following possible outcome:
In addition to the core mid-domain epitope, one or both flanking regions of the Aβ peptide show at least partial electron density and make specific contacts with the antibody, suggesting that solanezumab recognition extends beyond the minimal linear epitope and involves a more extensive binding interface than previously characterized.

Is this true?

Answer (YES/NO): NO